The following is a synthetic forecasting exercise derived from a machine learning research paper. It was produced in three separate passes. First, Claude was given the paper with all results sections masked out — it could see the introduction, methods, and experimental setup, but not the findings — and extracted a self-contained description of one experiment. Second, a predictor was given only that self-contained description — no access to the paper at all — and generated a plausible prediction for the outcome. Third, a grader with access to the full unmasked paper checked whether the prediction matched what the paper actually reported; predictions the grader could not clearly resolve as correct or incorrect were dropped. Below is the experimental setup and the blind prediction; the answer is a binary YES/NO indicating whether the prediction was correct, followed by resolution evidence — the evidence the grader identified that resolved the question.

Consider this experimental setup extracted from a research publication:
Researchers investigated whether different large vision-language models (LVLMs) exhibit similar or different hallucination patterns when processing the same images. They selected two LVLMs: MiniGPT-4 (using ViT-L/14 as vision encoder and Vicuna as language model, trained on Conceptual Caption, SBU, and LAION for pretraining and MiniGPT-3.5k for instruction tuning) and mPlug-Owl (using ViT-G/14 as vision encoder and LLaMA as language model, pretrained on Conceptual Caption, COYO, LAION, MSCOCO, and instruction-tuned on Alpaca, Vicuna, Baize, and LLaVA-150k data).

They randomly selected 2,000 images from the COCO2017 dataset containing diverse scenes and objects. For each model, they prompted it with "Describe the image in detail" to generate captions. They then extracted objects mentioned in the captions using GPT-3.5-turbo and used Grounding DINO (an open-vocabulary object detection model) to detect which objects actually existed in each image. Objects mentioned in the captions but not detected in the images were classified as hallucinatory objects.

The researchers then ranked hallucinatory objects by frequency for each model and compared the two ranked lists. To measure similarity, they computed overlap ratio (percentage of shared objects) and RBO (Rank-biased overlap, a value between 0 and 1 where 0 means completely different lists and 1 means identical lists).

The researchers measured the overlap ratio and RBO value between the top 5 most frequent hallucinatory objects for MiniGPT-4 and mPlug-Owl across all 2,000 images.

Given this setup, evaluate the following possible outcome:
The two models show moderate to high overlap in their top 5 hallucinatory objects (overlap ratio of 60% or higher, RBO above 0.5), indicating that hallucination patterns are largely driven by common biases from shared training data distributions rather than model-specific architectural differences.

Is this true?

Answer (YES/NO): NO